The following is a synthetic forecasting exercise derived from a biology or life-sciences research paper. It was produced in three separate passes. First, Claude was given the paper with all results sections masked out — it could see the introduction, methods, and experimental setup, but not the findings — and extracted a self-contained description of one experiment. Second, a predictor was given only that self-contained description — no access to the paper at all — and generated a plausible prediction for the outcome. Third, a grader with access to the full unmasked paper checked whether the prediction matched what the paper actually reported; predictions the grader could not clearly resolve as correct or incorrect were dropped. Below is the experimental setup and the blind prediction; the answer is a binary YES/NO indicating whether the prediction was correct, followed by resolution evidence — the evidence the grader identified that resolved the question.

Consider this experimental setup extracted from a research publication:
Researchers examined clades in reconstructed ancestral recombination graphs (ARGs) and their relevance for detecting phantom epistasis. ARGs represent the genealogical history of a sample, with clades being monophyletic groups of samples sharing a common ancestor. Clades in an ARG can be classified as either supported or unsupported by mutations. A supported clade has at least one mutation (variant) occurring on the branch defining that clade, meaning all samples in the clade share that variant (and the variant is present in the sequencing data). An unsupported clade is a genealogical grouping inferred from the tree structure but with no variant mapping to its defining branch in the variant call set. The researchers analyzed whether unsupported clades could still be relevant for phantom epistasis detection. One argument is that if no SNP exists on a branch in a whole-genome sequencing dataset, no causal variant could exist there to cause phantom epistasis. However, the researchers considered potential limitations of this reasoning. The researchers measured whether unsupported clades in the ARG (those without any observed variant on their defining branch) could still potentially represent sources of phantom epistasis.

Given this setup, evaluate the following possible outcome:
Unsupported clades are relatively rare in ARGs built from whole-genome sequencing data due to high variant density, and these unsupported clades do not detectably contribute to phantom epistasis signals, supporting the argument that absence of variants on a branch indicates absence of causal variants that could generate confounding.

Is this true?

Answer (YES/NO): NO